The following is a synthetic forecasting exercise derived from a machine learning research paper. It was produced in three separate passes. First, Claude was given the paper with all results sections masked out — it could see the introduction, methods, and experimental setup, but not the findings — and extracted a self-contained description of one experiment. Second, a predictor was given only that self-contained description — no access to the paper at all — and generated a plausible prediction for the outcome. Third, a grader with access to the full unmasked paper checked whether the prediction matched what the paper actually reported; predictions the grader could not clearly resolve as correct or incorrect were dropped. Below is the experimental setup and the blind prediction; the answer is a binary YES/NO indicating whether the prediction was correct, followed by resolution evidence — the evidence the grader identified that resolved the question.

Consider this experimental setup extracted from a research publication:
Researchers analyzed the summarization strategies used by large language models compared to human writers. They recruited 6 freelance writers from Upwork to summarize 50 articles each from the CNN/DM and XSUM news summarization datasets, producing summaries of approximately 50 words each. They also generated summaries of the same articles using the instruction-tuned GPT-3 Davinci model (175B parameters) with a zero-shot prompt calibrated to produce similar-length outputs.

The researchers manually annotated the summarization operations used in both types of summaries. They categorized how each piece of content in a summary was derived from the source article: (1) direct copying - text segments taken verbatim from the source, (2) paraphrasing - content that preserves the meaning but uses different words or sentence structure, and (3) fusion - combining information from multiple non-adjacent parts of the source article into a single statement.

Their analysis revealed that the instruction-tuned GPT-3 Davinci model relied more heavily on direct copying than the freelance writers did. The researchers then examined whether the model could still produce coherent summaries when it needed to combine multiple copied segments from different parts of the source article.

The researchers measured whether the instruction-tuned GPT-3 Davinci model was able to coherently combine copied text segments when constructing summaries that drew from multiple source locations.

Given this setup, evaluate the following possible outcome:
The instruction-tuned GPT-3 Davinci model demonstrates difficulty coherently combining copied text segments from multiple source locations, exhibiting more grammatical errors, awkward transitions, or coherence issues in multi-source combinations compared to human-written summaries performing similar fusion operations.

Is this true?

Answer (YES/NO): NO